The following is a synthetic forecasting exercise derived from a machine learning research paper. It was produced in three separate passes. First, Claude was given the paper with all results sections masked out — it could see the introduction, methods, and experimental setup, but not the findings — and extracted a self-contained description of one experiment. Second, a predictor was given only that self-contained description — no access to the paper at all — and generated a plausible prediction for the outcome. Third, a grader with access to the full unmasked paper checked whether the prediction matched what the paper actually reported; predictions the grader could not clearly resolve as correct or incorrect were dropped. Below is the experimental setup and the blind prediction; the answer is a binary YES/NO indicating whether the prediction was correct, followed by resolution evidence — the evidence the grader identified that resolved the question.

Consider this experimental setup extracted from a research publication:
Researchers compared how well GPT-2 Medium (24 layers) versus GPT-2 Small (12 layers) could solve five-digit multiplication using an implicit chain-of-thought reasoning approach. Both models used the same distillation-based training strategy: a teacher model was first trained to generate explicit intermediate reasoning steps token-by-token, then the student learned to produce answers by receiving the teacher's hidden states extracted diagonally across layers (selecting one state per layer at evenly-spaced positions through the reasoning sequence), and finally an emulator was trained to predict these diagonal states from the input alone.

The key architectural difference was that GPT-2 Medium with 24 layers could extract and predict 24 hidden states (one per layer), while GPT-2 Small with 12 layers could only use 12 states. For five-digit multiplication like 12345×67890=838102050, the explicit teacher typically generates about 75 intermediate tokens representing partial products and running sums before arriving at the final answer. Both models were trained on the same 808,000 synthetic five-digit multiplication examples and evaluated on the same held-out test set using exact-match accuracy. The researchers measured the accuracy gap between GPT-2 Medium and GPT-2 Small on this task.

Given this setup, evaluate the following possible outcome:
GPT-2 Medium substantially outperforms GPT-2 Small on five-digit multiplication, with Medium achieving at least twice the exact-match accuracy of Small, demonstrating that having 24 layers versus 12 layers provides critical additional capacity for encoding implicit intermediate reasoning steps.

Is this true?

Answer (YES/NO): YES